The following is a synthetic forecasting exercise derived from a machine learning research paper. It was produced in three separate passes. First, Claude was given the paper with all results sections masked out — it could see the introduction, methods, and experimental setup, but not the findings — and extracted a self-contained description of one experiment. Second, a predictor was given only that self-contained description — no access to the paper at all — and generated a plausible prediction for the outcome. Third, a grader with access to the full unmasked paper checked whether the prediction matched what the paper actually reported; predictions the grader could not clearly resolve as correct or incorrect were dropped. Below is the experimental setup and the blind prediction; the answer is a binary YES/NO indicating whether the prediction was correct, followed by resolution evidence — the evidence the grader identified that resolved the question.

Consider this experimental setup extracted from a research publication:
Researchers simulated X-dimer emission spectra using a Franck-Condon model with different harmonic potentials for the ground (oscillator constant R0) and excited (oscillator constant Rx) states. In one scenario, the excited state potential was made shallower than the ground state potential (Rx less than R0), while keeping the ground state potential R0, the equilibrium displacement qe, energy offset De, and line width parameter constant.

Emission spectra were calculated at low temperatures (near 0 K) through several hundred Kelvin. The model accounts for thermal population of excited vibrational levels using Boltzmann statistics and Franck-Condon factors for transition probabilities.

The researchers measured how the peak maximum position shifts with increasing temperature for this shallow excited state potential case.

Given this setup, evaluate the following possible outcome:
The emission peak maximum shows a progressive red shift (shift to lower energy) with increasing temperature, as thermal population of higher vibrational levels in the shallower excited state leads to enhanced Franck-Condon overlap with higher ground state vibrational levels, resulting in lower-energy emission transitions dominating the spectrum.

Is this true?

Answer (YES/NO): NO